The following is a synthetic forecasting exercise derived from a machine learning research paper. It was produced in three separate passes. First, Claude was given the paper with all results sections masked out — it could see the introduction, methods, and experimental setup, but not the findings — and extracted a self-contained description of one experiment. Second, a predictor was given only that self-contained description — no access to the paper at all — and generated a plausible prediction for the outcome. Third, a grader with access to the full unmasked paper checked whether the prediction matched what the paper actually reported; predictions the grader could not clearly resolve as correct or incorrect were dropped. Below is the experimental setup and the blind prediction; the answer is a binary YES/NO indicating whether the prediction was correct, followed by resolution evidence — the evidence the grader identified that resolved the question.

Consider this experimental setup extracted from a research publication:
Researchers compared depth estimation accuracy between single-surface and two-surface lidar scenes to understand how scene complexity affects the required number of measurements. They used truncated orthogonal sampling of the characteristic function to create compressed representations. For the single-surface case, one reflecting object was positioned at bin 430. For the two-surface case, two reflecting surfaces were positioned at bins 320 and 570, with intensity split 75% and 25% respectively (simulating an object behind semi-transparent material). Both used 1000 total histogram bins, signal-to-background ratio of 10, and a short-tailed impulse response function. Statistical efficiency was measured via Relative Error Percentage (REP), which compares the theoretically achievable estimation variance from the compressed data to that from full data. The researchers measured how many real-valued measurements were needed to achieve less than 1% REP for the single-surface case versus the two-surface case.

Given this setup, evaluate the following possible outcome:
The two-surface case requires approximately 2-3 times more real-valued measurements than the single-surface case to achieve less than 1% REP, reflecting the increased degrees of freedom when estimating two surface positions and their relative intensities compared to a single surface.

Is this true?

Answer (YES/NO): NO